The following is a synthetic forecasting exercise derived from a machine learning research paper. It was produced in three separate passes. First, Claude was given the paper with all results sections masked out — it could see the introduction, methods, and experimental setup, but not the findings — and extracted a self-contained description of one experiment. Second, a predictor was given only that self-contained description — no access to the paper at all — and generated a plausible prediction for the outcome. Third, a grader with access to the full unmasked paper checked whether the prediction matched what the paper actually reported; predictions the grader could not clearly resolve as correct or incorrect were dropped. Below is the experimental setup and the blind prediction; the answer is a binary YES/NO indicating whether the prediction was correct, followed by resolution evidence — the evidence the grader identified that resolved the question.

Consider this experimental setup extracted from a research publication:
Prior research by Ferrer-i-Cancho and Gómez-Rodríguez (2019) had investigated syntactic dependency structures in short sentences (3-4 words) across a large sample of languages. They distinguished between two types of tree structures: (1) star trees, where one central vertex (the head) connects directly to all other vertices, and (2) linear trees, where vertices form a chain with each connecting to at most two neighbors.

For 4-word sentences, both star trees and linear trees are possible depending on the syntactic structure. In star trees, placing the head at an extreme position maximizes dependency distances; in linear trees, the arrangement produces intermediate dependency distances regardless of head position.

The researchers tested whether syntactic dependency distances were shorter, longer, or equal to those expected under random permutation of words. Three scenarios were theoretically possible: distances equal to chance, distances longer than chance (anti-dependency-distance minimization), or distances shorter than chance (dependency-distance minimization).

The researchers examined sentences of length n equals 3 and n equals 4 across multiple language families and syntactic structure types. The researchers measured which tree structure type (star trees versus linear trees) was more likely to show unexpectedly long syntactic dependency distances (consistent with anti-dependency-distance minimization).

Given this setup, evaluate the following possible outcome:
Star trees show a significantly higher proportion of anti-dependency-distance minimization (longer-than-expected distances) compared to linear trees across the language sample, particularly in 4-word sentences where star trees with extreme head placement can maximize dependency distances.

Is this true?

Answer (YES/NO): YES